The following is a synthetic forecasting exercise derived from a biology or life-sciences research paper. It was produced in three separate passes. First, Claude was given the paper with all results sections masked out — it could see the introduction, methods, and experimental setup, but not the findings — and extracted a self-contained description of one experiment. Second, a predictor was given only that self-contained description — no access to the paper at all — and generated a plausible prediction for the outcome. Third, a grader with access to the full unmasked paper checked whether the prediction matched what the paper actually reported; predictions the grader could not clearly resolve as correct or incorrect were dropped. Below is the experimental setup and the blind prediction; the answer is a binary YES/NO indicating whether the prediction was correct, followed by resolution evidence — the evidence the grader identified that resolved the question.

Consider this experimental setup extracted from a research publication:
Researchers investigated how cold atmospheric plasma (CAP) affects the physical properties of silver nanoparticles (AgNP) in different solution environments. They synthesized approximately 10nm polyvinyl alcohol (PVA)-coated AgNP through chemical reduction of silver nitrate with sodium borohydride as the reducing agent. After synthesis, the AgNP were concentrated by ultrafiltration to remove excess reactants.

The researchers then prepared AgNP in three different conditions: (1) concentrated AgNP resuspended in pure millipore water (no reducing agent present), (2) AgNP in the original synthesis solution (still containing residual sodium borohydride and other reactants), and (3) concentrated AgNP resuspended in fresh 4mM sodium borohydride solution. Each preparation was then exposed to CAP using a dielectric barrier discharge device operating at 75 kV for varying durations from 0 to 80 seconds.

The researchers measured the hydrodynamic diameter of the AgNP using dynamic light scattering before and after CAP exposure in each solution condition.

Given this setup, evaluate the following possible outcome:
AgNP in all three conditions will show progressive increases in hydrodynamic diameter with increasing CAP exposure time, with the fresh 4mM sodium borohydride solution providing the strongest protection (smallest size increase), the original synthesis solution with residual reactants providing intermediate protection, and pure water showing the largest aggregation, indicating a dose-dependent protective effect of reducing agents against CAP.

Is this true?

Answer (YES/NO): NO